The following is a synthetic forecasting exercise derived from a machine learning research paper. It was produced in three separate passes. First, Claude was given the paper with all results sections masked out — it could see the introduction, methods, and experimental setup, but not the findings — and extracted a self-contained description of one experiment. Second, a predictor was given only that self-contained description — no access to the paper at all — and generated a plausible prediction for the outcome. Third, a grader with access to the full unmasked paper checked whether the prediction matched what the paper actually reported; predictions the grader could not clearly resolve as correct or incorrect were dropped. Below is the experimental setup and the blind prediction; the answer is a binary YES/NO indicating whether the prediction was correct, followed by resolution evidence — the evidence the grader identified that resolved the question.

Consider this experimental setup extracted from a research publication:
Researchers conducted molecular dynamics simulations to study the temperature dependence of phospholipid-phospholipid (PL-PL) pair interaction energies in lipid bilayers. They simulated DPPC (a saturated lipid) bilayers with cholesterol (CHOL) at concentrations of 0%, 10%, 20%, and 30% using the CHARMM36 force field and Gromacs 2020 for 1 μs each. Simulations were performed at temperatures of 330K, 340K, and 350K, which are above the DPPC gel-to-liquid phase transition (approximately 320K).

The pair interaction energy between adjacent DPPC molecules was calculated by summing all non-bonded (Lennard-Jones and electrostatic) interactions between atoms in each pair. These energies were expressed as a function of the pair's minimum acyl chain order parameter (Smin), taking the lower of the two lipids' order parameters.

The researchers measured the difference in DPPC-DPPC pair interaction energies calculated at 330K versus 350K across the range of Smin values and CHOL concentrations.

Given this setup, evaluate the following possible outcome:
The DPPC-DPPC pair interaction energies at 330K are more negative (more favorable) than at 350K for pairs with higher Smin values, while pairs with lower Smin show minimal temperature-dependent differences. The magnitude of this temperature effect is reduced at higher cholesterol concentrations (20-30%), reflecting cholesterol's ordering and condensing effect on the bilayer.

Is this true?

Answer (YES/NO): NO